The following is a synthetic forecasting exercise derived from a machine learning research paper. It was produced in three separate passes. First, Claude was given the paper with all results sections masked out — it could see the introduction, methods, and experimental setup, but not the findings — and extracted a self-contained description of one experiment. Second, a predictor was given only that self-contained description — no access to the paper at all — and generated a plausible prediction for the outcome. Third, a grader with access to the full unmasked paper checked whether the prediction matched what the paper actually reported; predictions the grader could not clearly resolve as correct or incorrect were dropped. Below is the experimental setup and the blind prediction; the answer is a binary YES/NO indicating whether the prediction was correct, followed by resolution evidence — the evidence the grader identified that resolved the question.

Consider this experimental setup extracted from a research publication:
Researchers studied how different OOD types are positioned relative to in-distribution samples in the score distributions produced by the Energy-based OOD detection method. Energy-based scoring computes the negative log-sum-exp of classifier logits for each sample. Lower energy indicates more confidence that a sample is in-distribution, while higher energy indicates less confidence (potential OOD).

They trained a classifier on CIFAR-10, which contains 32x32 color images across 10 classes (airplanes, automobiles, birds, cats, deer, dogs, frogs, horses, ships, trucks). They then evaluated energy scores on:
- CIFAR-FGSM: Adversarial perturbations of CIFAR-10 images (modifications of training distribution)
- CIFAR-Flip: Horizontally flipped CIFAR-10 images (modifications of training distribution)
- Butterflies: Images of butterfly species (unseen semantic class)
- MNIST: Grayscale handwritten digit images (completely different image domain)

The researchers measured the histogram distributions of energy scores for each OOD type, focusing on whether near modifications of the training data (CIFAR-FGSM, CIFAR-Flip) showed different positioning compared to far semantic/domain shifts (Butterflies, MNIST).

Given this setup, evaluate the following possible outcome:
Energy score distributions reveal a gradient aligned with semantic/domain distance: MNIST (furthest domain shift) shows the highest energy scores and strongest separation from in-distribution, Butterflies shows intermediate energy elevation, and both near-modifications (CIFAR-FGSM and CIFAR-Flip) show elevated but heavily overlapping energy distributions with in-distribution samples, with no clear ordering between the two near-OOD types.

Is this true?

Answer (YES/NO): NO